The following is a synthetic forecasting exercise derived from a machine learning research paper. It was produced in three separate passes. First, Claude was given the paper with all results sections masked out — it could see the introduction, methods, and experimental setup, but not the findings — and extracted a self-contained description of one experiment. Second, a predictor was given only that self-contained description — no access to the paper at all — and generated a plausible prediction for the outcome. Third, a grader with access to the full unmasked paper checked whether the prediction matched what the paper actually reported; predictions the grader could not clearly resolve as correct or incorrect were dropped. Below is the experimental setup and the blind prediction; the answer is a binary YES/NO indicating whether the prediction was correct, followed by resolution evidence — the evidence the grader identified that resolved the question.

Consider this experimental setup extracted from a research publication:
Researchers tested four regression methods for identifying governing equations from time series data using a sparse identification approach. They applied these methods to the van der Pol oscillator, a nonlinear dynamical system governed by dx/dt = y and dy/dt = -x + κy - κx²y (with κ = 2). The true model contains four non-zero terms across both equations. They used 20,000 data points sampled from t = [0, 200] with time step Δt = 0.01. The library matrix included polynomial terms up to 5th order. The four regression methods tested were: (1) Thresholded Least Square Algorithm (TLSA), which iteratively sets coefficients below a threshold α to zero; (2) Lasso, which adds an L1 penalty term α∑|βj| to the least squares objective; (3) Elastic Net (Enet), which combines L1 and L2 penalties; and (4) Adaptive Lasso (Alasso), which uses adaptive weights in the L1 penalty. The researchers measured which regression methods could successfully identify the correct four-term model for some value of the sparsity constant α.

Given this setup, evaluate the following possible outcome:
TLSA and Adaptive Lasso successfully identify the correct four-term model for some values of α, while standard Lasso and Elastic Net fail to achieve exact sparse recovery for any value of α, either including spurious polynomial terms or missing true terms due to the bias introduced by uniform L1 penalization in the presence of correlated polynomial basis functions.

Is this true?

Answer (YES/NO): YES